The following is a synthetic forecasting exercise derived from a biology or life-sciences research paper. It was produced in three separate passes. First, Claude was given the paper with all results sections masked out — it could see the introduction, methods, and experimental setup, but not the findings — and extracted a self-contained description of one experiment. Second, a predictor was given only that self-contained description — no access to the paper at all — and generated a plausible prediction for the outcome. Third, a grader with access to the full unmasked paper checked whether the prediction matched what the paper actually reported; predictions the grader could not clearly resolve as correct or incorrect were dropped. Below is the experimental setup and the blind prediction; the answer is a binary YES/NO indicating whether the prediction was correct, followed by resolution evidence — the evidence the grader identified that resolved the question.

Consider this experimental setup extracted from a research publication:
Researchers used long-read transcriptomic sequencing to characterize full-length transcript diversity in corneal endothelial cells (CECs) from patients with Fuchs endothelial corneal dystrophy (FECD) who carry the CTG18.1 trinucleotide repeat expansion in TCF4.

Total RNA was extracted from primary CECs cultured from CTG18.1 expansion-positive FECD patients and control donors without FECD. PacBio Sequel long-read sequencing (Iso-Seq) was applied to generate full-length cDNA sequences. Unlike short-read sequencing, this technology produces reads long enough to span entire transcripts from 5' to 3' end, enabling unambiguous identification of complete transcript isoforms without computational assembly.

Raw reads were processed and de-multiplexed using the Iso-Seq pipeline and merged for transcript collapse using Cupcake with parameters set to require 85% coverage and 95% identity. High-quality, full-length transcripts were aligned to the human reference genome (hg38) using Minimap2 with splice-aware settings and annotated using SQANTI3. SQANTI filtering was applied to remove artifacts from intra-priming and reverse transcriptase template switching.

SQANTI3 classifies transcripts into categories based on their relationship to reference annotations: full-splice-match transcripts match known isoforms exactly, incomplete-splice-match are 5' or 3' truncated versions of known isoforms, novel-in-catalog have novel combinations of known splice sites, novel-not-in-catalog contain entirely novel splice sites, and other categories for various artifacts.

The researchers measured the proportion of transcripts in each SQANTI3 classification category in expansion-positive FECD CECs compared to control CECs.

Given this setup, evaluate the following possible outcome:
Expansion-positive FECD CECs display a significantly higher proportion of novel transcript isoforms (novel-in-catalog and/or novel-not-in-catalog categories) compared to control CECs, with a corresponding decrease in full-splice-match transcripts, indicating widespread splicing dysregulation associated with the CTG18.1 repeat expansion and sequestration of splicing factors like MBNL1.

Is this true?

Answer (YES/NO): NO